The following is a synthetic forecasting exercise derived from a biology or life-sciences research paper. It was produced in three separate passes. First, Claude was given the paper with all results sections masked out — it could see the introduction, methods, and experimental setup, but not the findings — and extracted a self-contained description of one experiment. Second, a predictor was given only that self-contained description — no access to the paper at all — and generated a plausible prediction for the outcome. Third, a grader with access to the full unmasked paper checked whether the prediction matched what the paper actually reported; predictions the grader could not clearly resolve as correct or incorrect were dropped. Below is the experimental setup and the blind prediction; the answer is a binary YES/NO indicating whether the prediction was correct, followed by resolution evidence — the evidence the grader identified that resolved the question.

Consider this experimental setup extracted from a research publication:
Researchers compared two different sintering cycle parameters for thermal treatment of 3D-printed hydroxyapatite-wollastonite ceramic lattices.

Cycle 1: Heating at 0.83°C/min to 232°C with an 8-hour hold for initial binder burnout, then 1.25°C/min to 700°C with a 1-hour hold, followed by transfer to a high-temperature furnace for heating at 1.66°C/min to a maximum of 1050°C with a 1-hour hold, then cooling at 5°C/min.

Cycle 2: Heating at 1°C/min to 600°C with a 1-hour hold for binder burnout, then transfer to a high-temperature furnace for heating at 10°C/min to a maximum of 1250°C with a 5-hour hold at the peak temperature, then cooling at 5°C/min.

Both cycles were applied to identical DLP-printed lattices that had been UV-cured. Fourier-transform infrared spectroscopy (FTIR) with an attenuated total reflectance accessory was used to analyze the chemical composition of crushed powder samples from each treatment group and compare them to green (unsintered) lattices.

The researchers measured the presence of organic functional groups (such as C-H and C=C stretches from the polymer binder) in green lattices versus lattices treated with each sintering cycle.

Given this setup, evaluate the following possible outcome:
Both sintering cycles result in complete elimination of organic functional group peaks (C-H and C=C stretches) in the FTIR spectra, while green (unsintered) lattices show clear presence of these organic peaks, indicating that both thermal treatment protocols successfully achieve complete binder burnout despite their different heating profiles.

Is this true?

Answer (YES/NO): YES